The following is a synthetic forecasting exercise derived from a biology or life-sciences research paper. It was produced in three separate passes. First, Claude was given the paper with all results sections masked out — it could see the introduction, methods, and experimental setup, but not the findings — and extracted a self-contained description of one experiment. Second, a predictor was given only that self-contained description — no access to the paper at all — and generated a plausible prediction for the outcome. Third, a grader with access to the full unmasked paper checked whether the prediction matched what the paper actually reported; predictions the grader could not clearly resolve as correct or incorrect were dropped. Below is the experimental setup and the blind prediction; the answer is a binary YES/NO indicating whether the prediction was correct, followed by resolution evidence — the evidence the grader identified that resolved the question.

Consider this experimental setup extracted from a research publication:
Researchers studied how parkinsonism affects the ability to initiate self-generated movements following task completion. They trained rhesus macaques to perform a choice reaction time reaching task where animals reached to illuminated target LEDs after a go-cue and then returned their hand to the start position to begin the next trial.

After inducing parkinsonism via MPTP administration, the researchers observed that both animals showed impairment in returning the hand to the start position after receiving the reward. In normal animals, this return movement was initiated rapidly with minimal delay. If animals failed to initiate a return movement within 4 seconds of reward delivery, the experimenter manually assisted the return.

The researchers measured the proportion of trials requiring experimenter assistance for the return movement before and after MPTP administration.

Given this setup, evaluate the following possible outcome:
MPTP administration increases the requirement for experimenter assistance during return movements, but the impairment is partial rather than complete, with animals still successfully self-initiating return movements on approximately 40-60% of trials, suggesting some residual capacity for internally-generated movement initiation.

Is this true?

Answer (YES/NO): NO